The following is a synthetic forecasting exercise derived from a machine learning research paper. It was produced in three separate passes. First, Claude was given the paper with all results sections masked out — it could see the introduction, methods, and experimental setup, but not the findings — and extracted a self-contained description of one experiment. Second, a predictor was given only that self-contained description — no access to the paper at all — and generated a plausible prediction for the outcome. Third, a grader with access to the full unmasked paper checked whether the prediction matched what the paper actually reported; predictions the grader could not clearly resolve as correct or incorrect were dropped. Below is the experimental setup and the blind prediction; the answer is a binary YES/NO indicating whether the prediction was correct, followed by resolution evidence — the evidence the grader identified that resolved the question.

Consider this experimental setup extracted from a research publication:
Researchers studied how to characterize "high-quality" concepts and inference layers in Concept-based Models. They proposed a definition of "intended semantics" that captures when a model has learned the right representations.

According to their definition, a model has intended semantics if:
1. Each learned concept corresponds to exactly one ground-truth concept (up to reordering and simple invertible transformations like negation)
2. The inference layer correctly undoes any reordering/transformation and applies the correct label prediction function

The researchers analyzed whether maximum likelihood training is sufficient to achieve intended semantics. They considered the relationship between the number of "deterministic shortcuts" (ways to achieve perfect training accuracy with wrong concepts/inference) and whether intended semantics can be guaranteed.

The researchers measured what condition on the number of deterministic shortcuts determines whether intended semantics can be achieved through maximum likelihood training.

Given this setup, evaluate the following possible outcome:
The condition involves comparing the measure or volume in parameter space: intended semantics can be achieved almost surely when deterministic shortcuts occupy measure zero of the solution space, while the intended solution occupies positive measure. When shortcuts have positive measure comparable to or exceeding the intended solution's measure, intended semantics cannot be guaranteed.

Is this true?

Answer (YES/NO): NO